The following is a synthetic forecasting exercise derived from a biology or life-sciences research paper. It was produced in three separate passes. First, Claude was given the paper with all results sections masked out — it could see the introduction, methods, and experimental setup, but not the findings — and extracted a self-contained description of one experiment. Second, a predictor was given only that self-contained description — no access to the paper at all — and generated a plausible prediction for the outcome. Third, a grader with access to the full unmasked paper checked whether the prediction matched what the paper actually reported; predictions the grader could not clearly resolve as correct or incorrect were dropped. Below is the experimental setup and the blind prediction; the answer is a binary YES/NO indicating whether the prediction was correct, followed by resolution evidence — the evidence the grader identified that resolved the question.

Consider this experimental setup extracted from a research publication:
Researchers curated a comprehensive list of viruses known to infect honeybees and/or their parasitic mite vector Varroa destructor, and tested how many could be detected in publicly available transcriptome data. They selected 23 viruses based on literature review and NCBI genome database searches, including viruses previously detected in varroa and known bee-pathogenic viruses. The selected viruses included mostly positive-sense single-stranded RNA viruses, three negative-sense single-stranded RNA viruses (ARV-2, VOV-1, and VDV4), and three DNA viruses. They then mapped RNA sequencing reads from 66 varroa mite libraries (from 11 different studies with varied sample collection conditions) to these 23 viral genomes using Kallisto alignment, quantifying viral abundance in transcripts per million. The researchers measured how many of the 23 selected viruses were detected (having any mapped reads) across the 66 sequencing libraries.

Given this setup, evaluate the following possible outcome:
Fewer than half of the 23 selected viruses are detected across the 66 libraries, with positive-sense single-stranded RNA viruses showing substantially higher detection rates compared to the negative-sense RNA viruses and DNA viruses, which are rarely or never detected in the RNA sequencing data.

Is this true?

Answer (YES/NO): NO